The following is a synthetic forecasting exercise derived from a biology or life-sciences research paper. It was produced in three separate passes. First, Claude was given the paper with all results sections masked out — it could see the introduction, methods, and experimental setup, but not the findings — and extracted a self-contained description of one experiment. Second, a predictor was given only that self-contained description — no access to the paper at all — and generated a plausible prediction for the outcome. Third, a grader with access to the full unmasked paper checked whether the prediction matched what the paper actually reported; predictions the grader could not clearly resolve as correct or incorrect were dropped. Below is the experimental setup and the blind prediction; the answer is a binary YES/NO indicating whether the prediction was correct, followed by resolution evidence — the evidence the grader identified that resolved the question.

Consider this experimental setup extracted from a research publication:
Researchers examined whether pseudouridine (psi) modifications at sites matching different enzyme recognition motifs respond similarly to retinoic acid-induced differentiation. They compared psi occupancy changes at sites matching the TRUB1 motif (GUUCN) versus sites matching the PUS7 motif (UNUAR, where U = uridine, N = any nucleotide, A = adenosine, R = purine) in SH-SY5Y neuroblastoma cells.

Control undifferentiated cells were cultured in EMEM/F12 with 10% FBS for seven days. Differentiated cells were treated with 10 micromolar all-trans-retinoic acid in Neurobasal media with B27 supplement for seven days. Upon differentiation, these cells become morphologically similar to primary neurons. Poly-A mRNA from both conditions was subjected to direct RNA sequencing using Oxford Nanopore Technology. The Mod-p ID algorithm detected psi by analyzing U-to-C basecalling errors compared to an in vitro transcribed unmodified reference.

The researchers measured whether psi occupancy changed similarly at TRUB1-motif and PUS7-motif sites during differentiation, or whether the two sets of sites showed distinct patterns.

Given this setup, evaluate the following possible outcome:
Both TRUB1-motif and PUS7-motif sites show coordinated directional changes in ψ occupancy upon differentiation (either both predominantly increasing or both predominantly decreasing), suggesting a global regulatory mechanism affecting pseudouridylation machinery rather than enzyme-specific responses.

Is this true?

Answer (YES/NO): NO